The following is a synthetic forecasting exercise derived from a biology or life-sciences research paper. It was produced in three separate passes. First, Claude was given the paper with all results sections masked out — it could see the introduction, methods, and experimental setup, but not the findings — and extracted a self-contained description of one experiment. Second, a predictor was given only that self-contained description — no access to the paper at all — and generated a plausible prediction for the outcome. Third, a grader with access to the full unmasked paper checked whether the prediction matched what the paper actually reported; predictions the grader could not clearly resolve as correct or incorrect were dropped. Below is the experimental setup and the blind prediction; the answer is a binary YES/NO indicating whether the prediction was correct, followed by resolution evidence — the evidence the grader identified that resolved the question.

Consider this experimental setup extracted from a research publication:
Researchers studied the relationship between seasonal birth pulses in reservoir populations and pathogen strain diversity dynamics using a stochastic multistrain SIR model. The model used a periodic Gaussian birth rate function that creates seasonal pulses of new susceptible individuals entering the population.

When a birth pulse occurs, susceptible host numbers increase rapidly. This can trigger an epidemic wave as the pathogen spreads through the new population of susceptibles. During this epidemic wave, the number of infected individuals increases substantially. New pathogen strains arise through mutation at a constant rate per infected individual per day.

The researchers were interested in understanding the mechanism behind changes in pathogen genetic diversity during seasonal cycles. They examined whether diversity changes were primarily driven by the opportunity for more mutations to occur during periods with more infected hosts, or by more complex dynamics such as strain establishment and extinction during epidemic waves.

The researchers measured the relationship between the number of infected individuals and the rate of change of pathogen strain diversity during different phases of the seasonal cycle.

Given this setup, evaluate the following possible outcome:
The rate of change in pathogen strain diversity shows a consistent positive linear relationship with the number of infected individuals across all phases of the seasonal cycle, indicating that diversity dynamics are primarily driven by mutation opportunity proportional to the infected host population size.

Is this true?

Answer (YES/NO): NO